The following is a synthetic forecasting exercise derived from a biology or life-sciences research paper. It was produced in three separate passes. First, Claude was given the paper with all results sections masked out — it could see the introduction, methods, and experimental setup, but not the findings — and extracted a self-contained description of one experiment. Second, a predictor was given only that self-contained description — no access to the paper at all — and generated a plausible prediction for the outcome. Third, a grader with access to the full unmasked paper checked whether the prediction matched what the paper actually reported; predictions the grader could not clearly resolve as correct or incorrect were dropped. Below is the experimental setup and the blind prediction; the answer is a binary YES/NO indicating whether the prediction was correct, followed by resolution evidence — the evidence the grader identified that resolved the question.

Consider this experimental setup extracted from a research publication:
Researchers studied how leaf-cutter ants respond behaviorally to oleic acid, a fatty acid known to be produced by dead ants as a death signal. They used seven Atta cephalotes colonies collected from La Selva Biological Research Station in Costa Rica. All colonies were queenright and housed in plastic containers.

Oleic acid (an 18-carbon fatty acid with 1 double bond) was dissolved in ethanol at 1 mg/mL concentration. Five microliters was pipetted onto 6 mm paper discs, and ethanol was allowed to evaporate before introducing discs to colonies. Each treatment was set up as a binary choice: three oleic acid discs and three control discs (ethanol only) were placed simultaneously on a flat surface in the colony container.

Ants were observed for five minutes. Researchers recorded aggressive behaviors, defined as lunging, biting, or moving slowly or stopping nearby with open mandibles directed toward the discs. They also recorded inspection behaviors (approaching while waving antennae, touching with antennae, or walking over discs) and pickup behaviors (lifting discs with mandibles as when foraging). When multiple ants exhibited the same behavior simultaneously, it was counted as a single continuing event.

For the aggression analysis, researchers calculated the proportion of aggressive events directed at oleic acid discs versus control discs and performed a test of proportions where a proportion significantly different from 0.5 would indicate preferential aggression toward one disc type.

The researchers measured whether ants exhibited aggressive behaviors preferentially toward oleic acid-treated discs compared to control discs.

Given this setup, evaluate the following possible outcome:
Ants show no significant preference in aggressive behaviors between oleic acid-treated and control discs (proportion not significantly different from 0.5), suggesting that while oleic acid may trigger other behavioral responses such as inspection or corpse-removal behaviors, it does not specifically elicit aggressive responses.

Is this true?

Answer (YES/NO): YES